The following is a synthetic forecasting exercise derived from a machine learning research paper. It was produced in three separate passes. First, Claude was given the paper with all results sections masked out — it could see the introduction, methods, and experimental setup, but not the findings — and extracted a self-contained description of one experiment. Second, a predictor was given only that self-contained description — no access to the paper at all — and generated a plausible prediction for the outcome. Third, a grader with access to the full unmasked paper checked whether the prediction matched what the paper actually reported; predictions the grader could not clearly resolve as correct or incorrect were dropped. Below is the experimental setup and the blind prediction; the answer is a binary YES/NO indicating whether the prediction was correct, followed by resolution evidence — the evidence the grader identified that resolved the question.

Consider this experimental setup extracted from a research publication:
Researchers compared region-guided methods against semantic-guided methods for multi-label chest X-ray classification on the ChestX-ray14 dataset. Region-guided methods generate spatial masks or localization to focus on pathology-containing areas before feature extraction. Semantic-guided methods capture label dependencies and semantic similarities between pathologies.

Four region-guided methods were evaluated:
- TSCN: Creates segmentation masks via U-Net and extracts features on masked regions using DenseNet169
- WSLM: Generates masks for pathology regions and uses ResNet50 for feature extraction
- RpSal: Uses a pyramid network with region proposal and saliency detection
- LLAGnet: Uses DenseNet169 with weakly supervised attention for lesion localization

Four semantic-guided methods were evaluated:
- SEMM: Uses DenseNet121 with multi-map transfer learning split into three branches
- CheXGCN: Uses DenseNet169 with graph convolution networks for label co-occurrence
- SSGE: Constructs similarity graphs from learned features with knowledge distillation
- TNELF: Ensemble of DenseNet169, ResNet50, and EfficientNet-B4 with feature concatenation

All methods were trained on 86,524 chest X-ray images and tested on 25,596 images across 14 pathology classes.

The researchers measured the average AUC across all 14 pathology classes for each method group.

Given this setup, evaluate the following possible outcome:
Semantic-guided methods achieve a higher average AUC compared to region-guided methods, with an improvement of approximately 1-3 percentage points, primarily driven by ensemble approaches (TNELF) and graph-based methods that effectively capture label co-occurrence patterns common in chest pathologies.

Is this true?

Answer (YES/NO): NO